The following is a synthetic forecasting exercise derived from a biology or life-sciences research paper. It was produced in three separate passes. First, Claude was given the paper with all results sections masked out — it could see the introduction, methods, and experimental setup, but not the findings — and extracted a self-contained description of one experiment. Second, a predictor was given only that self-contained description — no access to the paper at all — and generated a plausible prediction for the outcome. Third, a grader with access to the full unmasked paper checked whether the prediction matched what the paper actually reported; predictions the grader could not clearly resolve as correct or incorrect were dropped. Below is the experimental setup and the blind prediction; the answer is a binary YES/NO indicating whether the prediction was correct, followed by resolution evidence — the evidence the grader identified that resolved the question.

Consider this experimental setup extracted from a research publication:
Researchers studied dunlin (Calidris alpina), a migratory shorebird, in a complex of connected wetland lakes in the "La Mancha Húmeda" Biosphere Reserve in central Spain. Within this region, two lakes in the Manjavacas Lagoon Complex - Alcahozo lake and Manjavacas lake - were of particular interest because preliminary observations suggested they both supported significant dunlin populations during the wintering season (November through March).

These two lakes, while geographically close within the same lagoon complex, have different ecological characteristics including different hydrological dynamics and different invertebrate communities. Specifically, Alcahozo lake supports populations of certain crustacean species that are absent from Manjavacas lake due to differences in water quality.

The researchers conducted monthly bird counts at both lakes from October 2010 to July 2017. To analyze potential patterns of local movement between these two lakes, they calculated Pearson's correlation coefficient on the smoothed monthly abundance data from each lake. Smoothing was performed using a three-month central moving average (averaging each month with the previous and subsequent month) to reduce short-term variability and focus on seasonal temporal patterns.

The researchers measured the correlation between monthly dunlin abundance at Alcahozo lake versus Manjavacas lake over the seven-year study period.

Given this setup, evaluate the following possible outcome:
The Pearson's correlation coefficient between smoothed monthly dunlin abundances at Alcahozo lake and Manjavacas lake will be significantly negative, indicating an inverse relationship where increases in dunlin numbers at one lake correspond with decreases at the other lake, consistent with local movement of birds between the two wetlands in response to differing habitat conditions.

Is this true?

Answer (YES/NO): NO